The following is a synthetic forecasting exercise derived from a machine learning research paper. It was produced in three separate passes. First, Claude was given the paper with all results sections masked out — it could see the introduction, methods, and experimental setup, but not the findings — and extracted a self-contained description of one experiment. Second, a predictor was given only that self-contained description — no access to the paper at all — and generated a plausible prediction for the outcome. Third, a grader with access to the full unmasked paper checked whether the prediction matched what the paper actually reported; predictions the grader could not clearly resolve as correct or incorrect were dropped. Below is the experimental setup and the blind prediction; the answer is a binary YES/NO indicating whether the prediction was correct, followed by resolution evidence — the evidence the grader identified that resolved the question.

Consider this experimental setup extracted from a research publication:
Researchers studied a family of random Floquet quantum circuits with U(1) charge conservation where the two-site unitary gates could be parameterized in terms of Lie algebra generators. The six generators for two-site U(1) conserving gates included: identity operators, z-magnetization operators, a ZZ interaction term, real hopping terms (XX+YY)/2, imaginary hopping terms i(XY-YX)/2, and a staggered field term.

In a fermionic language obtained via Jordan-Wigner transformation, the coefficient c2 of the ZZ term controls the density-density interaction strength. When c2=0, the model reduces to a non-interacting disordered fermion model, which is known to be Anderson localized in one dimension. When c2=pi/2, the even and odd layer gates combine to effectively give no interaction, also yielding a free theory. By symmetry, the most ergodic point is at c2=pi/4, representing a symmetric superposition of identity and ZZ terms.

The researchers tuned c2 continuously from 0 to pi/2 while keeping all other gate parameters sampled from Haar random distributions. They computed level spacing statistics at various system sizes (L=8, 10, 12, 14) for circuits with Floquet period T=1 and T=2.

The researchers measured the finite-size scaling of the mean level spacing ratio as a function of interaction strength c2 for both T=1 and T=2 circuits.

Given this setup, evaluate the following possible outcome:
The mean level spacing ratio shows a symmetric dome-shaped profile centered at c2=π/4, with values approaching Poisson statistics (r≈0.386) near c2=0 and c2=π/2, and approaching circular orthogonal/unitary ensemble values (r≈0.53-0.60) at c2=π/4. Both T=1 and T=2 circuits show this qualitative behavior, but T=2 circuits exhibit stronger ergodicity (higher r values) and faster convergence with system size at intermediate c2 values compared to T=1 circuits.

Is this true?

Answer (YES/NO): YES